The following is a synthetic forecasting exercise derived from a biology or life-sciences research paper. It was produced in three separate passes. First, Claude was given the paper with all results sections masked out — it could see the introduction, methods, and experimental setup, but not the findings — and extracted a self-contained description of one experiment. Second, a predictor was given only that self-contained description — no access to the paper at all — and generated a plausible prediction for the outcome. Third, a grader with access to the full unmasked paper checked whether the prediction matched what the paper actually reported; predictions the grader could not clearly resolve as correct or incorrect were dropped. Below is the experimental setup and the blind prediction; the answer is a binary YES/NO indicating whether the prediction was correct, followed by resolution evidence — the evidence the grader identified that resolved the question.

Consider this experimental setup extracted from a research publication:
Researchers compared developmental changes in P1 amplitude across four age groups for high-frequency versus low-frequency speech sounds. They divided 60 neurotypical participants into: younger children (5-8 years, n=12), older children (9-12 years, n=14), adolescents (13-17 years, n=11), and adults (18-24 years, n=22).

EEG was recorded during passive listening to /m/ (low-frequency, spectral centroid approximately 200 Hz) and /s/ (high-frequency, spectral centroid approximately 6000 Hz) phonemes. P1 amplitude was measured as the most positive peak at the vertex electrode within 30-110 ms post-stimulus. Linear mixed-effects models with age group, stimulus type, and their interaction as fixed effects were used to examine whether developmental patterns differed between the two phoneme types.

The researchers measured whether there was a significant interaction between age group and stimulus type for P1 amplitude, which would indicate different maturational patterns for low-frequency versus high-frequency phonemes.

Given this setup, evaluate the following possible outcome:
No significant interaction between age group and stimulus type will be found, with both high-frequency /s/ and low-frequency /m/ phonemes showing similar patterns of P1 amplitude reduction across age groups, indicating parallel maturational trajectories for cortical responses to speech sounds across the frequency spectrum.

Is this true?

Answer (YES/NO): YES